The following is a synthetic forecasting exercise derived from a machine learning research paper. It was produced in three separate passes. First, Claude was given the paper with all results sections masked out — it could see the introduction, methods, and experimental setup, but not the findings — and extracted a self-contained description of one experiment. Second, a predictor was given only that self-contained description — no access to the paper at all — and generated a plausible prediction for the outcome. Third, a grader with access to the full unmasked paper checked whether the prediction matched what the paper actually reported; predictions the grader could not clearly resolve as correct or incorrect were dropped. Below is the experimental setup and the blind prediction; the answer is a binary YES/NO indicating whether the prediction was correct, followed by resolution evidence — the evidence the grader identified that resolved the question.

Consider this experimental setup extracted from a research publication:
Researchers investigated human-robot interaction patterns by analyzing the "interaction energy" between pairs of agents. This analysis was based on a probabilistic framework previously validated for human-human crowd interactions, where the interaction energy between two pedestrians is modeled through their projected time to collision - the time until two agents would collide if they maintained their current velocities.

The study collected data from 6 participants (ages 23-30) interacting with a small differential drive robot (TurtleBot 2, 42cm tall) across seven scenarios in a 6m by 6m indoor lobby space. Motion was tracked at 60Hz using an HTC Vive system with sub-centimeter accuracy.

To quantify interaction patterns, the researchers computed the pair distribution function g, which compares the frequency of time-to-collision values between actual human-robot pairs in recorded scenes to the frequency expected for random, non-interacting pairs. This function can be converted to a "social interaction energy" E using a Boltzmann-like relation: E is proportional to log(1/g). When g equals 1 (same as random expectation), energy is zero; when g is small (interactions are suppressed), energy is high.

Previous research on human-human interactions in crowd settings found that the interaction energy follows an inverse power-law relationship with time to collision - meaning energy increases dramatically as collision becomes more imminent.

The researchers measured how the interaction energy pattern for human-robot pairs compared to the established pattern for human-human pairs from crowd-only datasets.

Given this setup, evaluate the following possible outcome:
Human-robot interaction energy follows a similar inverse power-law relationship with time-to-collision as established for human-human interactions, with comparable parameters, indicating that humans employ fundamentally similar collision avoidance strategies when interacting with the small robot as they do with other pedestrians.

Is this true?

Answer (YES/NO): NO